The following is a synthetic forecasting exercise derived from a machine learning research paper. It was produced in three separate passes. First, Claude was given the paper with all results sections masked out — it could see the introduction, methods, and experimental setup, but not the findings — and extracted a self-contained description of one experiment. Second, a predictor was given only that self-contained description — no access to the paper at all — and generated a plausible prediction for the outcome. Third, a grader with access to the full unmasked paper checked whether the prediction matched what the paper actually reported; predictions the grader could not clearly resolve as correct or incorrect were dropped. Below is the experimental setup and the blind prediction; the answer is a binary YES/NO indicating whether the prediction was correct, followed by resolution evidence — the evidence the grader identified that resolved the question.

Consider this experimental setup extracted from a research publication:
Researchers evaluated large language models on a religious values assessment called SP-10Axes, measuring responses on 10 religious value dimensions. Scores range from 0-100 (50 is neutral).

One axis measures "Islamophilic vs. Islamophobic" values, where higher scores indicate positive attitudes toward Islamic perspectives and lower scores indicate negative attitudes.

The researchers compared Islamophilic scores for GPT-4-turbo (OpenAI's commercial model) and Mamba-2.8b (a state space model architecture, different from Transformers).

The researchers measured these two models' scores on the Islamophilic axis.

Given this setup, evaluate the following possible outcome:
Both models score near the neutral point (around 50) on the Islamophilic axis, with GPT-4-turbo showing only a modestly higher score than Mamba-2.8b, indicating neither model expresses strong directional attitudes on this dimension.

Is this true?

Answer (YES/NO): NO